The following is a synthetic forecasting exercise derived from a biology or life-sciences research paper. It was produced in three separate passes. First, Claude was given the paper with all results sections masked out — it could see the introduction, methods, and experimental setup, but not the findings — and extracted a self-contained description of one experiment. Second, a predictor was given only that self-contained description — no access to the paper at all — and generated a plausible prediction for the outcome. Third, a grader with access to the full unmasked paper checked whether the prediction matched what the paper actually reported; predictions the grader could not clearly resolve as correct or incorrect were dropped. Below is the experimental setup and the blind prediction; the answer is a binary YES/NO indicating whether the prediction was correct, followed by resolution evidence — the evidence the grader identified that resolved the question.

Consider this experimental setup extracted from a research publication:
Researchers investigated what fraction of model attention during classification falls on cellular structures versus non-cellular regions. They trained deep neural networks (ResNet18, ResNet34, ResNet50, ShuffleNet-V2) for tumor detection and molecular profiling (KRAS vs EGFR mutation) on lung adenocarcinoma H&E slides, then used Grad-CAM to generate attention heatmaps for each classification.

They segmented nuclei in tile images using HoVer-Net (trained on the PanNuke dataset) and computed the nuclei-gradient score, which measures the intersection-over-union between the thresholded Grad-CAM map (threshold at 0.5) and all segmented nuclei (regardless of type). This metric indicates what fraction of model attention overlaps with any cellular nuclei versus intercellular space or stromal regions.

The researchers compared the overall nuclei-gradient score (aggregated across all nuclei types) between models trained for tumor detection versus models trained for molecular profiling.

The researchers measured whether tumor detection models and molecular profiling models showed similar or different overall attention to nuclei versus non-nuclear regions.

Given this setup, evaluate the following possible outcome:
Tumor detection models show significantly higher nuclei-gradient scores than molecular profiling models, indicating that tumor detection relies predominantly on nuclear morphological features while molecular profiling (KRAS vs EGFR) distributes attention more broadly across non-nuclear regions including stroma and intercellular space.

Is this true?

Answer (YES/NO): YES